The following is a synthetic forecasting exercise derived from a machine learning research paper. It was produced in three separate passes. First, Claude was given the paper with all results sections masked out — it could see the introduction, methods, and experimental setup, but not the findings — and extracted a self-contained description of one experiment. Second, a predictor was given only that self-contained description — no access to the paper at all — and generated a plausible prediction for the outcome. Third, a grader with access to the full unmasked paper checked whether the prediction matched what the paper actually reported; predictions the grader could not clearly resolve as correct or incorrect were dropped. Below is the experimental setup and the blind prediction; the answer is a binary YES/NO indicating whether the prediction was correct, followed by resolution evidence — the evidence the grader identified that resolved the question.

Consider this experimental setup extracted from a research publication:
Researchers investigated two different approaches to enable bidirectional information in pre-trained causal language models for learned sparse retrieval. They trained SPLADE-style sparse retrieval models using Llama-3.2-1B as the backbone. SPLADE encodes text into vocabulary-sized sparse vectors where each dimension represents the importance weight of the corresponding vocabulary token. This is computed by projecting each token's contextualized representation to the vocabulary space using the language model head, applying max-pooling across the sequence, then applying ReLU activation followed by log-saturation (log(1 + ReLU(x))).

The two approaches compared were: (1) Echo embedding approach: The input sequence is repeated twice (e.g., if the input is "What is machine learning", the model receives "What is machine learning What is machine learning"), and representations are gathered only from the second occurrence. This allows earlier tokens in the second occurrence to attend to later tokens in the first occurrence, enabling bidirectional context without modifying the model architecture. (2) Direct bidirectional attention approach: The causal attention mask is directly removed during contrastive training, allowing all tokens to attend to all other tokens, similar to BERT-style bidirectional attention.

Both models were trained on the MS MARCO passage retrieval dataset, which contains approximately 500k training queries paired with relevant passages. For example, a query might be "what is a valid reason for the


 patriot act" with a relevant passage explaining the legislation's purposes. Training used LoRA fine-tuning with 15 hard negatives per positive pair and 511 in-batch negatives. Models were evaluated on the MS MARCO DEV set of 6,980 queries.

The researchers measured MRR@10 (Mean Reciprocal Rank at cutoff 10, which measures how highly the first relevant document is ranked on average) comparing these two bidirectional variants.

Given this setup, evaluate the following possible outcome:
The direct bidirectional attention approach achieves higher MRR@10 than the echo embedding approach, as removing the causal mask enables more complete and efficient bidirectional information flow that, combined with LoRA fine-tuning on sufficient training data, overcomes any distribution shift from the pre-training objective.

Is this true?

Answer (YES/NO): YES